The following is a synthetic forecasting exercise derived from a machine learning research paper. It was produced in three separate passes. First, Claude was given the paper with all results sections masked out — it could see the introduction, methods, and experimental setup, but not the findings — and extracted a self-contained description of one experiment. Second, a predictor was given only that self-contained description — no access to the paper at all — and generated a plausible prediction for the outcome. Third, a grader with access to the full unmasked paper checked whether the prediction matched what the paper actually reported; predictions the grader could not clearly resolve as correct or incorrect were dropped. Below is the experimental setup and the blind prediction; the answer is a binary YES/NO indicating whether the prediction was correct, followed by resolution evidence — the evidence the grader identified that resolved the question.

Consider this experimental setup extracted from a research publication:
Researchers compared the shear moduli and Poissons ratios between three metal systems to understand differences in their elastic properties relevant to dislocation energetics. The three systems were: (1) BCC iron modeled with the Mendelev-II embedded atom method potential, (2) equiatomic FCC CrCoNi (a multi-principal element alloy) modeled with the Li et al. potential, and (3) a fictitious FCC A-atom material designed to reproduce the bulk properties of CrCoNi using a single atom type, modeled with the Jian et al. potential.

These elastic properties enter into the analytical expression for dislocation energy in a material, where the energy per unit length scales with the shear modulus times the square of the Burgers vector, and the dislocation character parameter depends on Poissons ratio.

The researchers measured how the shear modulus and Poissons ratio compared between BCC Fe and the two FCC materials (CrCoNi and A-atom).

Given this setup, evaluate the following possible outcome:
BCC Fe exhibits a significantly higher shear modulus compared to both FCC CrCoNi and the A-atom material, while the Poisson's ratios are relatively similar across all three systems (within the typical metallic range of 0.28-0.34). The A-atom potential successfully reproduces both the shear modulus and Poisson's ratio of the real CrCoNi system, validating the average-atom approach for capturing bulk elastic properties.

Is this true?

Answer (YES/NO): NO